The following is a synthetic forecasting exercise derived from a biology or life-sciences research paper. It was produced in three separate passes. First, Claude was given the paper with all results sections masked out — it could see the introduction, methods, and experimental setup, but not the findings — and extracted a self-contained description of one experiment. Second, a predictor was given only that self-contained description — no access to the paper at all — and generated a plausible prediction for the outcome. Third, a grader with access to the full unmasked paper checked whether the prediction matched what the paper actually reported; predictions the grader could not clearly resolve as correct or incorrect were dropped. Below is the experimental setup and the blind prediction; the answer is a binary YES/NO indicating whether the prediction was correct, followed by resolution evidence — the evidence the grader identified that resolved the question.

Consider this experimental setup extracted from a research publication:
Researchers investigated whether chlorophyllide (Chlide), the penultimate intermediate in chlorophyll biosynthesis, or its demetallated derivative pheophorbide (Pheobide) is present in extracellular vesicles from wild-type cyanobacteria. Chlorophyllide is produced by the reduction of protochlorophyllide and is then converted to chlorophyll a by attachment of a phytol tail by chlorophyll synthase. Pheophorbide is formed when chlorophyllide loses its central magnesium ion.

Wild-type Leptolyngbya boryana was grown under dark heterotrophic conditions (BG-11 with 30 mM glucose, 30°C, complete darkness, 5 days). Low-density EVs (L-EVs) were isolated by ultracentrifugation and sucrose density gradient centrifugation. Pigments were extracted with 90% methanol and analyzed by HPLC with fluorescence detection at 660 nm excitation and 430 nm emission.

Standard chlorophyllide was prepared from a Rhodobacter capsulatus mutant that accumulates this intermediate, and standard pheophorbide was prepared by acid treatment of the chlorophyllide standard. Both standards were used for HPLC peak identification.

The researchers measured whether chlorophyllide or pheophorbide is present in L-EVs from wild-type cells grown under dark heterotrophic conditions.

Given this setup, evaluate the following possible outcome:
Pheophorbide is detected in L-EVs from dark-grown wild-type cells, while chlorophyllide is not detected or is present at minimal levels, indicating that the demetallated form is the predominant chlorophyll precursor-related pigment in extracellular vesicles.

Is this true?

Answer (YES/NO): NO